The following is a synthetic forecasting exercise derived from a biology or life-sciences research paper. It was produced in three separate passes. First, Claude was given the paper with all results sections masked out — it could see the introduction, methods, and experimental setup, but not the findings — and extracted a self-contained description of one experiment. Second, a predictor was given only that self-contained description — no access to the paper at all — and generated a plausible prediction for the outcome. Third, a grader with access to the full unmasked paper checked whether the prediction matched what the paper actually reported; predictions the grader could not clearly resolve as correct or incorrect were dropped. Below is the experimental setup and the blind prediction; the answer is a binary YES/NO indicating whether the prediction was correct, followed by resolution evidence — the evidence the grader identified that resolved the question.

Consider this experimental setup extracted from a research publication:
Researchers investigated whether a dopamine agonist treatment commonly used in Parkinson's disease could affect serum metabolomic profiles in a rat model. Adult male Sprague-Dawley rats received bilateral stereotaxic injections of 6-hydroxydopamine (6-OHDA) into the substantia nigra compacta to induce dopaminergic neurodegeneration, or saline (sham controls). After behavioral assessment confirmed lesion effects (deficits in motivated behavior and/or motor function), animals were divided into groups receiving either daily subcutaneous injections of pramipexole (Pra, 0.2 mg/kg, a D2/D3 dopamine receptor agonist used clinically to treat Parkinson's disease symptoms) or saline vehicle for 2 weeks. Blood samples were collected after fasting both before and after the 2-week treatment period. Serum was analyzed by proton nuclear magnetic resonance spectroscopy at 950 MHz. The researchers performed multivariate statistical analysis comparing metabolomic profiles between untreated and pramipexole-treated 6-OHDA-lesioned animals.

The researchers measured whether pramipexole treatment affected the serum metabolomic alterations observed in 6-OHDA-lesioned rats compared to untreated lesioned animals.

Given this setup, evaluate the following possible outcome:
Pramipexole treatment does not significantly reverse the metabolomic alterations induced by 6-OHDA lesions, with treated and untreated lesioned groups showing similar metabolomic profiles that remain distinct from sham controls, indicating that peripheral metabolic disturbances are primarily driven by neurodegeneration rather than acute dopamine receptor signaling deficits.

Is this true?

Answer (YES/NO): NO